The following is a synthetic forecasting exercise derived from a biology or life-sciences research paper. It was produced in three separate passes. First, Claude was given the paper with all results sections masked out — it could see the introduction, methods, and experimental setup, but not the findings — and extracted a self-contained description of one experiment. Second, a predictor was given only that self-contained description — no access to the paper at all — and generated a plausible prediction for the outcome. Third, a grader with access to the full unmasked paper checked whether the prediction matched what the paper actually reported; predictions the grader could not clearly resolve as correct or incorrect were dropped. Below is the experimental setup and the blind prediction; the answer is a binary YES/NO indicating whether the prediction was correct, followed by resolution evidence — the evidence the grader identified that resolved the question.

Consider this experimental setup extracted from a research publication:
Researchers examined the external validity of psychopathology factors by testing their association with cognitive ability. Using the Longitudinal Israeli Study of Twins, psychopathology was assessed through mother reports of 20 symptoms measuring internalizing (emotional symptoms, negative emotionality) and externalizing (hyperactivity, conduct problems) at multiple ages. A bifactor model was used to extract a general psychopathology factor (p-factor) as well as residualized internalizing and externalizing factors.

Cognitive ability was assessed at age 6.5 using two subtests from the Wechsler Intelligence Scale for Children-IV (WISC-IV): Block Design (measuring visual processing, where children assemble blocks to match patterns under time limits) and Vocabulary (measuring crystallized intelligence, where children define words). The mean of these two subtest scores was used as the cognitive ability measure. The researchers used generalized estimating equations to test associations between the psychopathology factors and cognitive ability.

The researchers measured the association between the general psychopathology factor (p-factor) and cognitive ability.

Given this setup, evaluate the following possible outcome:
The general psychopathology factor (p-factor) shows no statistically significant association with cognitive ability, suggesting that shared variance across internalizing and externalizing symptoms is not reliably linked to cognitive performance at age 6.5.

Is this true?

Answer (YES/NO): YES